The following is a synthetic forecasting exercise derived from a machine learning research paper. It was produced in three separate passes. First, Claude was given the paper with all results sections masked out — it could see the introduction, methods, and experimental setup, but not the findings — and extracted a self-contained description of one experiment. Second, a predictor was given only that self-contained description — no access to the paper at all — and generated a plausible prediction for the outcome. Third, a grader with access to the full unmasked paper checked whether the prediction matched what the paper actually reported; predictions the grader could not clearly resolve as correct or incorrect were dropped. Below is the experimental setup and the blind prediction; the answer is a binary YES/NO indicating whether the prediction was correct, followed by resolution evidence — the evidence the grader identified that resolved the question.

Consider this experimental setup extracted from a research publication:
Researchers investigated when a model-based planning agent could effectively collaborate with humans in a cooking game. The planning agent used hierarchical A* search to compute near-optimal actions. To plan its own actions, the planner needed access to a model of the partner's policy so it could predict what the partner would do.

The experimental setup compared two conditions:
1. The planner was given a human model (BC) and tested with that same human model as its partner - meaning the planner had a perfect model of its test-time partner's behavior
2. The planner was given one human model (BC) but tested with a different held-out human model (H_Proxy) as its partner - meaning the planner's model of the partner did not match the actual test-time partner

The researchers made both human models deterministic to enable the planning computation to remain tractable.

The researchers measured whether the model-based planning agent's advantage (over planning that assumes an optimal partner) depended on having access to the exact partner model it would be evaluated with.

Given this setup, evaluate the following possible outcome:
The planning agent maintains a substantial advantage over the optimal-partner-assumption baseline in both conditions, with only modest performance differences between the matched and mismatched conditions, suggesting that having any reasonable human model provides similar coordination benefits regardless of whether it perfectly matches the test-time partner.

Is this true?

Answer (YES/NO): NO